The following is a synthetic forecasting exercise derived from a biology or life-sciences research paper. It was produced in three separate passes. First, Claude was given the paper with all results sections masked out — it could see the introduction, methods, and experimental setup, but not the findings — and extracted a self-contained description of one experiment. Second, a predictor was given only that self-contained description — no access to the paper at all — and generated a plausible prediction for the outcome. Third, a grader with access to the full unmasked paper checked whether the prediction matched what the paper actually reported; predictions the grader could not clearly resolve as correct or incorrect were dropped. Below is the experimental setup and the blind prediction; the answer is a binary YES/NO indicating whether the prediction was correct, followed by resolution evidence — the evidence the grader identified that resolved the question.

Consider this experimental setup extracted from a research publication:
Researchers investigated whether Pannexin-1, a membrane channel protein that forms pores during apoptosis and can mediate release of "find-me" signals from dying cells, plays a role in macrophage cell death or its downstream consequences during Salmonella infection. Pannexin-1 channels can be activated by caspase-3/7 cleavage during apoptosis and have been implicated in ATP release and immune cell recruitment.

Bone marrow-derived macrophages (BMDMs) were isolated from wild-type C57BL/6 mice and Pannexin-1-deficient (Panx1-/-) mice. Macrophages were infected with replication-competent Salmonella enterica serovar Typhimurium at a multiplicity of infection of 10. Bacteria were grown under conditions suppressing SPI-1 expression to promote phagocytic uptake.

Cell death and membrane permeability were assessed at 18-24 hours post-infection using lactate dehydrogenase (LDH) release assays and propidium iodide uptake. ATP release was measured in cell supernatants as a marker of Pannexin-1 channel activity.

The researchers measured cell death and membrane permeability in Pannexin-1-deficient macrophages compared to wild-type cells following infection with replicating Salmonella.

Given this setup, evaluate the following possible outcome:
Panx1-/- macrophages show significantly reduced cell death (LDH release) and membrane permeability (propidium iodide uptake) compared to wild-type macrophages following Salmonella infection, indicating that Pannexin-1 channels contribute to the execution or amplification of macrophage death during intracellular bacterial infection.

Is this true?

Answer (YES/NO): NO